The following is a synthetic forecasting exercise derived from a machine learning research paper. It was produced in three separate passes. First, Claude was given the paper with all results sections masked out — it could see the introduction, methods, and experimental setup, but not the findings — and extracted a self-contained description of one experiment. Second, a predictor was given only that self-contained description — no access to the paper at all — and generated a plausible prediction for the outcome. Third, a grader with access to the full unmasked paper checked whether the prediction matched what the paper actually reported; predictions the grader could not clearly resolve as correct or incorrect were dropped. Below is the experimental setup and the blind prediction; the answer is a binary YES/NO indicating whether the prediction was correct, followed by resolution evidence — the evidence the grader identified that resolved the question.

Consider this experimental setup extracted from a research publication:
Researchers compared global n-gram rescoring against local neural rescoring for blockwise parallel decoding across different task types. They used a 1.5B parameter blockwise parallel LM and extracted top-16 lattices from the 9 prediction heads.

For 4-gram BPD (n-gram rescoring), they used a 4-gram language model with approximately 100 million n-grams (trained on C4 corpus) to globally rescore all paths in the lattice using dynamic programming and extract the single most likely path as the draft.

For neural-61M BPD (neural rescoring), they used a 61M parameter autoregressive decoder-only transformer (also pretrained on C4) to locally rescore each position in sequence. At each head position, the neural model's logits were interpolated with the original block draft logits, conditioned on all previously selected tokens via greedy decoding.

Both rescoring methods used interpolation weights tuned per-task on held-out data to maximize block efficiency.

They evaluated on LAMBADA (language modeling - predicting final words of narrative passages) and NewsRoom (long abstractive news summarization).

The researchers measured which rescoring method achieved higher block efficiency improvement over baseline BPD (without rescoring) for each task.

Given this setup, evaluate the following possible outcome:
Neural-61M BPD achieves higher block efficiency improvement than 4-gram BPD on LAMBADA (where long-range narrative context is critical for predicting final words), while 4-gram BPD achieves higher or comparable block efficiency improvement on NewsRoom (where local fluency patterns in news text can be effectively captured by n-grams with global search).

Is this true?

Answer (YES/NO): NO